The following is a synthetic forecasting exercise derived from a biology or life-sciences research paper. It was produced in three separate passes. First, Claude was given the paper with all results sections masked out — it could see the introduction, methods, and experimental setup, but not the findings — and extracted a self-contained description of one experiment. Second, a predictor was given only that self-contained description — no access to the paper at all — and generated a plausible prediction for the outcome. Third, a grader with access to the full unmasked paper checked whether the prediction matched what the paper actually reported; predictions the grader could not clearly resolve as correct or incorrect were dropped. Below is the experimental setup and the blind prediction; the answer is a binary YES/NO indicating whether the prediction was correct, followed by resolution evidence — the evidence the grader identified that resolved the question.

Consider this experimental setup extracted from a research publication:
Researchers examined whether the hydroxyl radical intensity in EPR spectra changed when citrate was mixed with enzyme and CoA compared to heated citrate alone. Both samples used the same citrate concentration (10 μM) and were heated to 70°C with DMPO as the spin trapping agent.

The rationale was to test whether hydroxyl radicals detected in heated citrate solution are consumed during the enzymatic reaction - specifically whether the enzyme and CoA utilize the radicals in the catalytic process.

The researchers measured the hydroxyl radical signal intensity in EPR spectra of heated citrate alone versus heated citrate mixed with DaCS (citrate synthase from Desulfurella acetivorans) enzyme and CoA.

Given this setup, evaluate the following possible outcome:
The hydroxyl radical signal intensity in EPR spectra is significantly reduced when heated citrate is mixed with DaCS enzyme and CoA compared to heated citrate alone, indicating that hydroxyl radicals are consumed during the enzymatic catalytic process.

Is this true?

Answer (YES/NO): YES